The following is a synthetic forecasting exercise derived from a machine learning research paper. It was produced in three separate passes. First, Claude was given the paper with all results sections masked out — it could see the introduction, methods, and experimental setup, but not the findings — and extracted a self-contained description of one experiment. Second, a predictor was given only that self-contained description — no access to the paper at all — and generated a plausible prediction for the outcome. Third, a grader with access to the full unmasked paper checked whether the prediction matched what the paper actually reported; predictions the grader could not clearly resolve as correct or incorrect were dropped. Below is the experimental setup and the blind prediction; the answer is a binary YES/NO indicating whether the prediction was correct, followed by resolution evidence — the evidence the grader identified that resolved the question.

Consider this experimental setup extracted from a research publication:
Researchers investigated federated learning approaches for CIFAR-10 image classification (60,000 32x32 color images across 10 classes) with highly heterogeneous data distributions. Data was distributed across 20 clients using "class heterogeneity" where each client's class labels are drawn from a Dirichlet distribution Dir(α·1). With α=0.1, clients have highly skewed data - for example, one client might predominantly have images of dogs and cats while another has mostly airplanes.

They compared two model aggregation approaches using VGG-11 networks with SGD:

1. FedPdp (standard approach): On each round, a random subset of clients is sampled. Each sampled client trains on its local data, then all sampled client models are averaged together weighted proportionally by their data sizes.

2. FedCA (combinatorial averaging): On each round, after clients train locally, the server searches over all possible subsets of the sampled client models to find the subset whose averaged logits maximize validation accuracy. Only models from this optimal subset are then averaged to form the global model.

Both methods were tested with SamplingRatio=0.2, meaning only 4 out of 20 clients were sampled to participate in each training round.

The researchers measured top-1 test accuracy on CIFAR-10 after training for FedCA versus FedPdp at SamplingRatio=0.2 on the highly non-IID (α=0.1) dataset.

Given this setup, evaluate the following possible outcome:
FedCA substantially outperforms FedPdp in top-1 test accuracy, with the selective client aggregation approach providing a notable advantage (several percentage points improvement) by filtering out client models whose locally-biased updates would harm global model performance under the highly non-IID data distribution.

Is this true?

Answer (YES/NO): NO